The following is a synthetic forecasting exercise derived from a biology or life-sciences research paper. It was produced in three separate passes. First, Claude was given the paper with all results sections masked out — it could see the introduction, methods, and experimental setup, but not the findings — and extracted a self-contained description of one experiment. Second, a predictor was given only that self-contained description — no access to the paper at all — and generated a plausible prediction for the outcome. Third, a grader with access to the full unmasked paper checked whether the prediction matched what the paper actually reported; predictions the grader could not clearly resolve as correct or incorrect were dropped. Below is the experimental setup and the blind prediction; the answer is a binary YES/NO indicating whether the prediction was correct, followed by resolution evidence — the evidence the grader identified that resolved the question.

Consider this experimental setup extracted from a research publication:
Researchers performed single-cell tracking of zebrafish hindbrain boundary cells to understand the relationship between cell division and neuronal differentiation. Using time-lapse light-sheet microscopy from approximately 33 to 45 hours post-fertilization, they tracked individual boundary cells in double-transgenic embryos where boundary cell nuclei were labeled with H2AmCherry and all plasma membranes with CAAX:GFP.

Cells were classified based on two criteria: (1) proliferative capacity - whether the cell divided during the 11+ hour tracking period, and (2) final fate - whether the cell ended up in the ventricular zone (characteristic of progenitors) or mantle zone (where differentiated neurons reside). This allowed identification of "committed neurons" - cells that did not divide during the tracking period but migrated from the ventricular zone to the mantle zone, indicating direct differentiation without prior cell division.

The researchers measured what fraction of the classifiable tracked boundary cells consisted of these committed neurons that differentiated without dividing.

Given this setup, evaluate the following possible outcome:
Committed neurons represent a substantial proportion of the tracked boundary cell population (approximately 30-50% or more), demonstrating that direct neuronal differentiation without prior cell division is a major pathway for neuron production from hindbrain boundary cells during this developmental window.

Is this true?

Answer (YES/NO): NO